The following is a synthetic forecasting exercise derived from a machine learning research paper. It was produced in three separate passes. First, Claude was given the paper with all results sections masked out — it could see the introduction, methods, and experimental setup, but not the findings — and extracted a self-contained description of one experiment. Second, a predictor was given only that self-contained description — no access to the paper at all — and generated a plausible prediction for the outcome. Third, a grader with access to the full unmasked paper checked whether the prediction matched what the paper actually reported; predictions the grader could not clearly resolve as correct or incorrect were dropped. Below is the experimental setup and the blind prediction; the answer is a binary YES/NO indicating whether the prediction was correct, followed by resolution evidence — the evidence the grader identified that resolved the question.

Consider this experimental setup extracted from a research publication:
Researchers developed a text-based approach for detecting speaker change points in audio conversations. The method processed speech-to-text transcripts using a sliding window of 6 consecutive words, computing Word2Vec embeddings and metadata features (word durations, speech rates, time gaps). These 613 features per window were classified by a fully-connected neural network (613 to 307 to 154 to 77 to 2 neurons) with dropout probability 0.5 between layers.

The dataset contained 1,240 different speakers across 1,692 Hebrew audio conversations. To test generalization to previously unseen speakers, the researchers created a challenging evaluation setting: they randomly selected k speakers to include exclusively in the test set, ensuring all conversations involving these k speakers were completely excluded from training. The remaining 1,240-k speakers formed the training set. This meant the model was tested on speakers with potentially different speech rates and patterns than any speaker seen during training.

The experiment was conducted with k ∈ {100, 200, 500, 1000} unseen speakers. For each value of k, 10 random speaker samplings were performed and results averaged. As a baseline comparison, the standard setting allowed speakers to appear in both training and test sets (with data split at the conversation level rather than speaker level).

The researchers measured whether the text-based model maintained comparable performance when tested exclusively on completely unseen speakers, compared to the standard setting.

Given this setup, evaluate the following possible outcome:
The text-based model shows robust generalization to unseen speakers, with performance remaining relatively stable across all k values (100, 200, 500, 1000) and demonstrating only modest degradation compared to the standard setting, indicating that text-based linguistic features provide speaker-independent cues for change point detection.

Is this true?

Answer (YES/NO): YES